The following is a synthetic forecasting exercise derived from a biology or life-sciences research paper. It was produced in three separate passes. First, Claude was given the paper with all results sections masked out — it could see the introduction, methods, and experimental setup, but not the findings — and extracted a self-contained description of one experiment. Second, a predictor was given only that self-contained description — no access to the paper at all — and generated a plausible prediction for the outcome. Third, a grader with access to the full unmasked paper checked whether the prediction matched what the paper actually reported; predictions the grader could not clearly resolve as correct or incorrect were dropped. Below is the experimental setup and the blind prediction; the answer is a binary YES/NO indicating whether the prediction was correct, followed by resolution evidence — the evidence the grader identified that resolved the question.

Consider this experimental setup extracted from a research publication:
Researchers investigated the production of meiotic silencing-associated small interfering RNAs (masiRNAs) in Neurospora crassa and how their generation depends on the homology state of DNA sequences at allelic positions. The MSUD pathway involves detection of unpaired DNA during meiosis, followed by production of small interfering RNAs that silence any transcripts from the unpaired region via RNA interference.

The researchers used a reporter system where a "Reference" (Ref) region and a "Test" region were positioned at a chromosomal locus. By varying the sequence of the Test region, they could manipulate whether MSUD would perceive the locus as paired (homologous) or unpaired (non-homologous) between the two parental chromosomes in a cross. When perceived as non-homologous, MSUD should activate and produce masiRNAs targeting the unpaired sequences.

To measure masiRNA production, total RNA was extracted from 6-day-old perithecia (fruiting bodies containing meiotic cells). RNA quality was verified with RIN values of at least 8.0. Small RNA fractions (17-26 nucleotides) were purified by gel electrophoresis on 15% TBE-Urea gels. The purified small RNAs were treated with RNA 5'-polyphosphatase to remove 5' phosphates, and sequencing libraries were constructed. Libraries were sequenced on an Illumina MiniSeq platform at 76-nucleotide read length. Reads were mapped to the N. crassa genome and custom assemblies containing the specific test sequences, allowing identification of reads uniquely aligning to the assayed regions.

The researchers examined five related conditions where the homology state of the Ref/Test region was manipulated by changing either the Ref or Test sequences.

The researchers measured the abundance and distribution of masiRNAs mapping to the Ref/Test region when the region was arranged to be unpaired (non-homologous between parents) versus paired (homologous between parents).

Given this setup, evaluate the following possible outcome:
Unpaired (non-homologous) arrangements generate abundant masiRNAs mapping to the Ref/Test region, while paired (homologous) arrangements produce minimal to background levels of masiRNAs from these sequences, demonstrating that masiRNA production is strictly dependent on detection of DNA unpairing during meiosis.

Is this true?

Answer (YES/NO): YES